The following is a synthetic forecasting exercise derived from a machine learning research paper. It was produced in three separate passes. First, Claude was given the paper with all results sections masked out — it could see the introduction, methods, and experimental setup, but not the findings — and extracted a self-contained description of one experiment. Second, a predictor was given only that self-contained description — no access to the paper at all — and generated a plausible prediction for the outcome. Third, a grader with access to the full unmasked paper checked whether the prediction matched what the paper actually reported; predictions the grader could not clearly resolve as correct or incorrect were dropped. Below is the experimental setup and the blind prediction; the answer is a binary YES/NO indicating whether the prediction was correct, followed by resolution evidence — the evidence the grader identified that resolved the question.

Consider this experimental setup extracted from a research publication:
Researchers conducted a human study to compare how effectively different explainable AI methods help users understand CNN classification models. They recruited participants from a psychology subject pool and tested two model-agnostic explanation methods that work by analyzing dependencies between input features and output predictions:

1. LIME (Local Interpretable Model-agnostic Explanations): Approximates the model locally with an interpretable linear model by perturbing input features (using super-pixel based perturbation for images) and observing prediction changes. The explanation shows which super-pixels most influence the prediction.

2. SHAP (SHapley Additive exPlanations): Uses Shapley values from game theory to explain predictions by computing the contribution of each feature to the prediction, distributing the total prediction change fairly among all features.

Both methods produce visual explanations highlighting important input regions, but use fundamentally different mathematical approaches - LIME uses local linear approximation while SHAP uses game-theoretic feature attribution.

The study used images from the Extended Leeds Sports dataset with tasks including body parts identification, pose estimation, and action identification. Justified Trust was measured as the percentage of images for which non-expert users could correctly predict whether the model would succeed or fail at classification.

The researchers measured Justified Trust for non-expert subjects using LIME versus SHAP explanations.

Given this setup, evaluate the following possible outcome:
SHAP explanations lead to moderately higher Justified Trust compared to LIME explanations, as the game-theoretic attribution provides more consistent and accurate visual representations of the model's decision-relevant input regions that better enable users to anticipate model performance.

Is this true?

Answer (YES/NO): NO